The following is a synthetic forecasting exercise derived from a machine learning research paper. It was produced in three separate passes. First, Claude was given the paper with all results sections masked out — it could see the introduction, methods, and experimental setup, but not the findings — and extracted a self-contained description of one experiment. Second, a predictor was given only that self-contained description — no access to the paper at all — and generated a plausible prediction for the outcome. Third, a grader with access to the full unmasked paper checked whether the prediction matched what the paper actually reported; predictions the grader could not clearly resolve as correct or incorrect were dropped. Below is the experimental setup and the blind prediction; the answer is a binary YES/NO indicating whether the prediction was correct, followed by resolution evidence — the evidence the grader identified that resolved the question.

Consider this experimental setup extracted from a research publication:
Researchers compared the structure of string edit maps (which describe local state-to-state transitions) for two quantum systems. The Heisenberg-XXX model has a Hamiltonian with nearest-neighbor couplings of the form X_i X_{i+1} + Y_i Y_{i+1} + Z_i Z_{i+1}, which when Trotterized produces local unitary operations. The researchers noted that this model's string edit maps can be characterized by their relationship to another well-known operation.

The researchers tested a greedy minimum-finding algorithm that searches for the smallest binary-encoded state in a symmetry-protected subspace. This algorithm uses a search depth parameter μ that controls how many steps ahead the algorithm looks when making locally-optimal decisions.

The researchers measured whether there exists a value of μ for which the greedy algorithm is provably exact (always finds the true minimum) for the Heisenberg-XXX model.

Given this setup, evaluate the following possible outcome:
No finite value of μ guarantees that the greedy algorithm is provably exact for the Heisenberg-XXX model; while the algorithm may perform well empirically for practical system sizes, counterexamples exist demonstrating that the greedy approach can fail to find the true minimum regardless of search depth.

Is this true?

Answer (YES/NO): NO